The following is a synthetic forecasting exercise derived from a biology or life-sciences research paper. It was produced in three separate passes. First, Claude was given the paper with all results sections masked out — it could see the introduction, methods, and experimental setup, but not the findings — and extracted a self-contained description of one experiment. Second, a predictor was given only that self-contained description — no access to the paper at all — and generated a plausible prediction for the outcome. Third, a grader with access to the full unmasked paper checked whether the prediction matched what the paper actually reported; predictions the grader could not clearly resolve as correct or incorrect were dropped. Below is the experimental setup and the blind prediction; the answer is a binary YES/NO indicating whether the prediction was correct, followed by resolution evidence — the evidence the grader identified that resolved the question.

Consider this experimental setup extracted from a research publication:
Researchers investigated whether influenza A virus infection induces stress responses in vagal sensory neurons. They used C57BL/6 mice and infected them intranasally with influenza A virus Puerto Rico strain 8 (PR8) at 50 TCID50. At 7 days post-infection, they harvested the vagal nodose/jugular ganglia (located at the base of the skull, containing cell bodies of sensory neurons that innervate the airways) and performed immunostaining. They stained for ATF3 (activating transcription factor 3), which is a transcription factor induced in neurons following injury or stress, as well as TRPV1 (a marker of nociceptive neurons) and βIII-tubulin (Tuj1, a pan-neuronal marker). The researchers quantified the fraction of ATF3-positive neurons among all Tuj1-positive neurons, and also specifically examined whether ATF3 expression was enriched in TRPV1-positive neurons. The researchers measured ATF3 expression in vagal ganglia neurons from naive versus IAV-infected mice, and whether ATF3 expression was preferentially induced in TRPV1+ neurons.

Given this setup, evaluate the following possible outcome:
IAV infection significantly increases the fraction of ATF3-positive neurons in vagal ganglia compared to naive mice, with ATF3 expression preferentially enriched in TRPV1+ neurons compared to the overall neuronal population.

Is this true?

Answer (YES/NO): YES